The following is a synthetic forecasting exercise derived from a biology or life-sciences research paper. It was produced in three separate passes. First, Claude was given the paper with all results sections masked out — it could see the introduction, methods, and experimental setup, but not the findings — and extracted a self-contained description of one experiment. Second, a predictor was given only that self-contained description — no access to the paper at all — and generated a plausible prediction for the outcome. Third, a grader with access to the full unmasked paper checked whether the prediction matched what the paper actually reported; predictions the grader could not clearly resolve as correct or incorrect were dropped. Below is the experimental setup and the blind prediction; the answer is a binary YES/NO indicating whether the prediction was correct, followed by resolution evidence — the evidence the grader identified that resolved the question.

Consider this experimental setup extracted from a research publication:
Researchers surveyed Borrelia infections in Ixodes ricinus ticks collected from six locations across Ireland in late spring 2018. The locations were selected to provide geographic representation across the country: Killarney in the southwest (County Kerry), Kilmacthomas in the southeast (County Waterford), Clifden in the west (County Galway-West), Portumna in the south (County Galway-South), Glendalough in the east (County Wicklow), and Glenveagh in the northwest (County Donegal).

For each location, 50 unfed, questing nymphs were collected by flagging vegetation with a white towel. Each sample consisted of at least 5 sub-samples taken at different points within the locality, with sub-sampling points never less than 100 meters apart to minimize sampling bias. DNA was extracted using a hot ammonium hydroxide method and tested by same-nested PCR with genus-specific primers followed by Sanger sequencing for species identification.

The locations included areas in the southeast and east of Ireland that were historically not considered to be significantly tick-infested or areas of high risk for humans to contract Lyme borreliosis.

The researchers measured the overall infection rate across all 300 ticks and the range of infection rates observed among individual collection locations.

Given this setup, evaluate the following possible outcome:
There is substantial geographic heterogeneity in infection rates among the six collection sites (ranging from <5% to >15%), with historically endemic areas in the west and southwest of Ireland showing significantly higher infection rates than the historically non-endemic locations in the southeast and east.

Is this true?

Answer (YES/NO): NO